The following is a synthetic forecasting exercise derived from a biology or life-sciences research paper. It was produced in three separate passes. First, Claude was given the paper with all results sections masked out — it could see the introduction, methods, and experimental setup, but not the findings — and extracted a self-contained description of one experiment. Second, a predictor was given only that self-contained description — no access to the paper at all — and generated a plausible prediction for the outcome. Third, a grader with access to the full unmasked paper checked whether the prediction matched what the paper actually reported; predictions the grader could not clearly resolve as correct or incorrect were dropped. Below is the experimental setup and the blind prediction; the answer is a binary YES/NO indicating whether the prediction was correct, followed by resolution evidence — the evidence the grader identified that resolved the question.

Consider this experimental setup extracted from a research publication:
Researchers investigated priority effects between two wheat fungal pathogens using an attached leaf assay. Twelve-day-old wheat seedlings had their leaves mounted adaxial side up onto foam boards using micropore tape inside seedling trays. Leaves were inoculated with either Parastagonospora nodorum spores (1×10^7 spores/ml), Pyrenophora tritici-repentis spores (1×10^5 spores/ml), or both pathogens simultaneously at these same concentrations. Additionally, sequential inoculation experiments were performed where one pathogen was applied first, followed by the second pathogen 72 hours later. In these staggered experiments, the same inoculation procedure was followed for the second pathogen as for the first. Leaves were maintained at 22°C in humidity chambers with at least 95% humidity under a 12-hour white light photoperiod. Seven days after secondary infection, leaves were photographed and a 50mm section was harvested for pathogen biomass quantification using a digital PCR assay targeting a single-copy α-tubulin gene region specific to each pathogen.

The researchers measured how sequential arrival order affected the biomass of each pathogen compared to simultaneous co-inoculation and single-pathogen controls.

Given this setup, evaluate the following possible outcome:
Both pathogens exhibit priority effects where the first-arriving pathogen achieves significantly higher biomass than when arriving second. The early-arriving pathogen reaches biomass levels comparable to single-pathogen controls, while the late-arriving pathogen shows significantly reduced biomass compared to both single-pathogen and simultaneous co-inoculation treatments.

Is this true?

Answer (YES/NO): NO